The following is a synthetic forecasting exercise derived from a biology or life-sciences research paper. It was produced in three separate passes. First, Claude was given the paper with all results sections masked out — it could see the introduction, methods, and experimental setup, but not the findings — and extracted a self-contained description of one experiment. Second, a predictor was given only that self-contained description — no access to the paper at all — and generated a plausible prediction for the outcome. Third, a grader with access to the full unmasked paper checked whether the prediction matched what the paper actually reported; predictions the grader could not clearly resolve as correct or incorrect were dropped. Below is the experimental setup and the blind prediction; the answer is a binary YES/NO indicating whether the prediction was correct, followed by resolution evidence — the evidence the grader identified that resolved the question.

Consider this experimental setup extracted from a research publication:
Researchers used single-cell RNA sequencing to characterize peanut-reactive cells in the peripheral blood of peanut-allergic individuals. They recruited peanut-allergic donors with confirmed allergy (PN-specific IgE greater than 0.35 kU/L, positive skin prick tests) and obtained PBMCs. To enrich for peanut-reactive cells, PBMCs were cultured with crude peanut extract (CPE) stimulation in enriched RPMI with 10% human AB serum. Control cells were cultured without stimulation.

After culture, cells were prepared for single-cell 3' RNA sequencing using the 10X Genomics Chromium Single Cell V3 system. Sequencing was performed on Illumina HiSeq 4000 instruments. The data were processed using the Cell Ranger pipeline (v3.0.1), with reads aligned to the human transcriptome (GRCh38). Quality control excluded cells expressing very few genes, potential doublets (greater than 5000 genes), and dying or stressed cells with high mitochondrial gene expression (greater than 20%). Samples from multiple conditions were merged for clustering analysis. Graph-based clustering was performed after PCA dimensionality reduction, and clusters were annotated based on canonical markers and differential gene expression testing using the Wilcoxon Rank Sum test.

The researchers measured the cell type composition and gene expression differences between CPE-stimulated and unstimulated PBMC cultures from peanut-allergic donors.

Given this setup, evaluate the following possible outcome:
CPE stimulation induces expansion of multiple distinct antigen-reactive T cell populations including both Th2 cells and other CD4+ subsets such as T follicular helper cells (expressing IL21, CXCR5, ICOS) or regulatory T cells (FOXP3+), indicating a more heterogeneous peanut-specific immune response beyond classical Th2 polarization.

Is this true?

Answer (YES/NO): NO